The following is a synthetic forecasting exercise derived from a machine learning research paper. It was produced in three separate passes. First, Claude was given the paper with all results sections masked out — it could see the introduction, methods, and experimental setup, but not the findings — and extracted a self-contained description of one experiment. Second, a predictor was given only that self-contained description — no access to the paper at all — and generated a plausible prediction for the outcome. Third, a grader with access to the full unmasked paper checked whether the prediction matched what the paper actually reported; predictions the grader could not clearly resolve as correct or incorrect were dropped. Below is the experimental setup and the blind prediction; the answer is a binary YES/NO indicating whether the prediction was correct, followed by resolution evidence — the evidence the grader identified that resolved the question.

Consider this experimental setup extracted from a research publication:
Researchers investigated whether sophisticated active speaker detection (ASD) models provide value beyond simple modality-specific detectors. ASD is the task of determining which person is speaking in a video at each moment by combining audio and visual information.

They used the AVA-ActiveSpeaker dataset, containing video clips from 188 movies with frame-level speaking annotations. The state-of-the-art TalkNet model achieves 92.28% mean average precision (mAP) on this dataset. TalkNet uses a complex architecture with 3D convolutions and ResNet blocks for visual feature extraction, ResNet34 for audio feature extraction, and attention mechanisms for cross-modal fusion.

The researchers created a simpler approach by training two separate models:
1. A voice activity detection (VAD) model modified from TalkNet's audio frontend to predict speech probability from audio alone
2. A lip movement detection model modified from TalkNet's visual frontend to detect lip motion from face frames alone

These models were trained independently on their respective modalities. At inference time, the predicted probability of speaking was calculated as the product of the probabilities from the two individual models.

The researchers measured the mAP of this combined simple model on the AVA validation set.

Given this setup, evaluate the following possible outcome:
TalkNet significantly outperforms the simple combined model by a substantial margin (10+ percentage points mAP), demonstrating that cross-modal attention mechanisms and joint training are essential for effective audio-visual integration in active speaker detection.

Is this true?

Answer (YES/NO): NO